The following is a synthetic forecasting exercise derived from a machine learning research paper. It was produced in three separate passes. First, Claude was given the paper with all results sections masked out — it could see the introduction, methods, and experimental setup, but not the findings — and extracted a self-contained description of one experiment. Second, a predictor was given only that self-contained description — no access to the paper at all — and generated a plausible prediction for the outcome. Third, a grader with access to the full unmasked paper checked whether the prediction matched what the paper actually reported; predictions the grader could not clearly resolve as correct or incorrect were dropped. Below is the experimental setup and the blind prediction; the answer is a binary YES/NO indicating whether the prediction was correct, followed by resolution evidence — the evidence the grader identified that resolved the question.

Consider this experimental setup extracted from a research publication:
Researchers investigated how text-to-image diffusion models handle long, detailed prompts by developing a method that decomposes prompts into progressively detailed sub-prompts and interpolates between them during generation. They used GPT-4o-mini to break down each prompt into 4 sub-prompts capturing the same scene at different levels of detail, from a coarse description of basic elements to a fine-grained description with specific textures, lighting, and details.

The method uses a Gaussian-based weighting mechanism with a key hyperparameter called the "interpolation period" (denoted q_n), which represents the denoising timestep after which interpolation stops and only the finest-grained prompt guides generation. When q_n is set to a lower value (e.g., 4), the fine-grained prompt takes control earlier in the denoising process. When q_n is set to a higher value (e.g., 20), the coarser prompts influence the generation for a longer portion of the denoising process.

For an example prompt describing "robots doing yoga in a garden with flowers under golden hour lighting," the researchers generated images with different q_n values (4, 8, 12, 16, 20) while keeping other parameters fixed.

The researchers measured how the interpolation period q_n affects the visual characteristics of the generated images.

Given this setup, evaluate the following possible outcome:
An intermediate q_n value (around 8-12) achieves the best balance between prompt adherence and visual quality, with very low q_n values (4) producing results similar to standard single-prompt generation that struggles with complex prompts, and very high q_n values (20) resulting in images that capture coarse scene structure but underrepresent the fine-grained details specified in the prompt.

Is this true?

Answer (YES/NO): NO